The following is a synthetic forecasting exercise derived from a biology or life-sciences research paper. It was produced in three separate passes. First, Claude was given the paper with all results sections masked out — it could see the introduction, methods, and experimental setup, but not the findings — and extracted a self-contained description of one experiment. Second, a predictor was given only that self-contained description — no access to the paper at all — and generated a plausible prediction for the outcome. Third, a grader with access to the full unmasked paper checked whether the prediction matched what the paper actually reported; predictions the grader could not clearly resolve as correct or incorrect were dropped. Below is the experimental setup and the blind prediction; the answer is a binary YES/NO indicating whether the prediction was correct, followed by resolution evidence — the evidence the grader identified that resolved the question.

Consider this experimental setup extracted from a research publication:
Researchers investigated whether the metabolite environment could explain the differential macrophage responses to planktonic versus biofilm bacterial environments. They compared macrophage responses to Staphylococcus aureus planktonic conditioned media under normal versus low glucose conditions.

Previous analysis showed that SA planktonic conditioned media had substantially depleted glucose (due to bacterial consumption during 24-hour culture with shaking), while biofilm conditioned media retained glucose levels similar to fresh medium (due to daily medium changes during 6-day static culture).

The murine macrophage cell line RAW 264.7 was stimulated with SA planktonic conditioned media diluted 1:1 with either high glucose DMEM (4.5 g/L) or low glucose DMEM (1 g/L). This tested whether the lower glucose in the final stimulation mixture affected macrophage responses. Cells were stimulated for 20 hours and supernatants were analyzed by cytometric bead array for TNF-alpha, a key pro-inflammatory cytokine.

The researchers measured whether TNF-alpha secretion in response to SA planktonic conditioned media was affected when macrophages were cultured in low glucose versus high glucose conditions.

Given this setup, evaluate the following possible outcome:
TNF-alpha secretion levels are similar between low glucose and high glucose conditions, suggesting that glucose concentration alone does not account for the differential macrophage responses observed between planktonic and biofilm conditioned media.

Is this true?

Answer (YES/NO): YES